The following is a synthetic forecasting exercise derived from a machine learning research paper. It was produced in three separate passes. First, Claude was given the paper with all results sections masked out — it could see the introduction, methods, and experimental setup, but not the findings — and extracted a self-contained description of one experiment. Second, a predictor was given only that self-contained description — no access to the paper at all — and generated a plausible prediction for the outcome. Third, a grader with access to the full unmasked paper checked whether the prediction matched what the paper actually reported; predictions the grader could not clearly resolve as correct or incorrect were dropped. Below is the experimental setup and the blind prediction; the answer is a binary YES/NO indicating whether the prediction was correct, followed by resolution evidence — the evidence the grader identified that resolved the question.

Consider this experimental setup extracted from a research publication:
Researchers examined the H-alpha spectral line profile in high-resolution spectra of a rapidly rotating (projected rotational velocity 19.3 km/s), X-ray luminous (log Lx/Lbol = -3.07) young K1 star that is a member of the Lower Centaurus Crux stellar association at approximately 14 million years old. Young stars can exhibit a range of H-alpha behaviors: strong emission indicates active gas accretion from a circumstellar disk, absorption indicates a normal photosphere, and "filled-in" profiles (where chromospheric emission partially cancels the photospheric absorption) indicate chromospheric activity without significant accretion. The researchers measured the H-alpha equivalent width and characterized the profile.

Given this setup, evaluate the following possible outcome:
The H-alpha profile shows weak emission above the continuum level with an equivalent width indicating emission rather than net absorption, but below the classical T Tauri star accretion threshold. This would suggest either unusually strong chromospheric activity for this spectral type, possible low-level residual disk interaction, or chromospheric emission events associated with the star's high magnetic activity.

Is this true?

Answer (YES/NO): NO